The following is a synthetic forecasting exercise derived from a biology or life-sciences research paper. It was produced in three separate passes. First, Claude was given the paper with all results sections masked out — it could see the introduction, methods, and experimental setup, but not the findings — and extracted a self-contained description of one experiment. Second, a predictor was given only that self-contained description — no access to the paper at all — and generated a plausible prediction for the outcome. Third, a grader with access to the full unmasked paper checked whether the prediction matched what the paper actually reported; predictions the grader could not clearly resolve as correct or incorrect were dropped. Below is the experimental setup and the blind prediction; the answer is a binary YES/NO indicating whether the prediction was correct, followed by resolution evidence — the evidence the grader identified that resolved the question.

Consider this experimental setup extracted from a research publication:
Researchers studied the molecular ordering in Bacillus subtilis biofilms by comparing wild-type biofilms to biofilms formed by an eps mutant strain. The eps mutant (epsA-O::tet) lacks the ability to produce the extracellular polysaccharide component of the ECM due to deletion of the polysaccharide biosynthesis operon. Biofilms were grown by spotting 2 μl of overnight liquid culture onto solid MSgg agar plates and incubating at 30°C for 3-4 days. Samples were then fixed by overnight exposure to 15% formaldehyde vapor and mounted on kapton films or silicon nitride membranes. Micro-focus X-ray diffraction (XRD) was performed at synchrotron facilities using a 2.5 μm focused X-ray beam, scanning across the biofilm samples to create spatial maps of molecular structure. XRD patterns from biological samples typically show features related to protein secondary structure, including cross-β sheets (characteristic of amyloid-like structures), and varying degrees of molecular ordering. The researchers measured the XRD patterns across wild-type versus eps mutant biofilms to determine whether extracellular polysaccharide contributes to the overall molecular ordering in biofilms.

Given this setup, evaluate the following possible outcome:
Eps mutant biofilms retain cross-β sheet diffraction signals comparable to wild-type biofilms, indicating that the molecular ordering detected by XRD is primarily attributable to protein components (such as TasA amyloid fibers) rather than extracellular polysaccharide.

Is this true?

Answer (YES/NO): YES